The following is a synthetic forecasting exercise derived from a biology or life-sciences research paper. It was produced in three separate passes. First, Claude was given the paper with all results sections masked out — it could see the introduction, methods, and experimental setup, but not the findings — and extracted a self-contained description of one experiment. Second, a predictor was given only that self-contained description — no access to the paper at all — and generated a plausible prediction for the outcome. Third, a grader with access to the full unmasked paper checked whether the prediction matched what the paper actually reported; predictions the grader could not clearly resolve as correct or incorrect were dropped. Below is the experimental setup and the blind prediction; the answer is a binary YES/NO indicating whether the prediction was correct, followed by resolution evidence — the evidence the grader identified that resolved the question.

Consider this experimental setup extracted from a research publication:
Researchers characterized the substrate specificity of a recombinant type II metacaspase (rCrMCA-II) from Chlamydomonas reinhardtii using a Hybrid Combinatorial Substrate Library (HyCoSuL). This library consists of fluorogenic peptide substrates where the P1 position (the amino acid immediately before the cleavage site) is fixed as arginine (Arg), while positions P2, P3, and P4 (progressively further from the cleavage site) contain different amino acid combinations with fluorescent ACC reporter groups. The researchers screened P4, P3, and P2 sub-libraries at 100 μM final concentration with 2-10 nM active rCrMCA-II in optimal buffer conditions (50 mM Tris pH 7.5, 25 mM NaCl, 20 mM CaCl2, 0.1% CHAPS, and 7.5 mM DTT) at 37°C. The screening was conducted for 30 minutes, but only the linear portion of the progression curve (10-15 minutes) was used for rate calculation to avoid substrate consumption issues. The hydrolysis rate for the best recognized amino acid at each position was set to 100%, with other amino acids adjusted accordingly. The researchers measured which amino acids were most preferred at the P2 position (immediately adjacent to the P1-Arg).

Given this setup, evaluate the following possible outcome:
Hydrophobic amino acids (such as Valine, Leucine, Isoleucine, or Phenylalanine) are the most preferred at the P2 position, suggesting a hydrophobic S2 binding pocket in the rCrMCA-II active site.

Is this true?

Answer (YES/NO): NO